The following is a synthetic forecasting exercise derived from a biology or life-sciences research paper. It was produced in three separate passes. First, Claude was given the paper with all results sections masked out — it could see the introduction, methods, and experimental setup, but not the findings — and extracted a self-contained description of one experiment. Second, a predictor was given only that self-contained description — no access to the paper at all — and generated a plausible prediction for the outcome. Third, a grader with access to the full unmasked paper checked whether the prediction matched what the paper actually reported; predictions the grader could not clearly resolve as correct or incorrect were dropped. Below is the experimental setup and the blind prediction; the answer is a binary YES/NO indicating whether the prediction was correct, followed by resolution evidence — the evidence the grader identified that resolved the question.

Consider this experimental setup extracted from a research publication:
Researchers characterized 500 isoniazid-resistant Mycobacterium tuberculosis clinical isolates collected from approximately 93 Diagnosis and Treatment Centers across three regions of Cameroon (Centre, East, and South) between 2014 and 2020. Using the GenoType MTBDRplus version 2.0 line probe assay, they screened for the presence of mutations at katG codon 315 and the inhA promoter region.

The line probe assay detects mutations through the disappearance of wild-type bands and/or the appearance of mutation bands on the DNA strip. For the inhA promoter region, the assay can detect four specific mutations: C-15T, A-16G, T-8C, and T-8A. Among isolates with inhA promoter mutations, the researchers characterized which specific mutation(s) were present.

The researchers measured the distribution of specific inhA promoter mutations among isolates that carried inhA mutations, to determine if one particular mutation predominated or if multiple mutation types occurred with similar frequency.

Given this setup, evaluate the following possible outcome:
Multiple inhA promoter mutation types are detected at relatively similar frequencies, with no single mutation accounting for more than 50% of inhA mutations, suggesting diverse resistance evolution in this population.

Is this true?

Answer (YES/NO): NO